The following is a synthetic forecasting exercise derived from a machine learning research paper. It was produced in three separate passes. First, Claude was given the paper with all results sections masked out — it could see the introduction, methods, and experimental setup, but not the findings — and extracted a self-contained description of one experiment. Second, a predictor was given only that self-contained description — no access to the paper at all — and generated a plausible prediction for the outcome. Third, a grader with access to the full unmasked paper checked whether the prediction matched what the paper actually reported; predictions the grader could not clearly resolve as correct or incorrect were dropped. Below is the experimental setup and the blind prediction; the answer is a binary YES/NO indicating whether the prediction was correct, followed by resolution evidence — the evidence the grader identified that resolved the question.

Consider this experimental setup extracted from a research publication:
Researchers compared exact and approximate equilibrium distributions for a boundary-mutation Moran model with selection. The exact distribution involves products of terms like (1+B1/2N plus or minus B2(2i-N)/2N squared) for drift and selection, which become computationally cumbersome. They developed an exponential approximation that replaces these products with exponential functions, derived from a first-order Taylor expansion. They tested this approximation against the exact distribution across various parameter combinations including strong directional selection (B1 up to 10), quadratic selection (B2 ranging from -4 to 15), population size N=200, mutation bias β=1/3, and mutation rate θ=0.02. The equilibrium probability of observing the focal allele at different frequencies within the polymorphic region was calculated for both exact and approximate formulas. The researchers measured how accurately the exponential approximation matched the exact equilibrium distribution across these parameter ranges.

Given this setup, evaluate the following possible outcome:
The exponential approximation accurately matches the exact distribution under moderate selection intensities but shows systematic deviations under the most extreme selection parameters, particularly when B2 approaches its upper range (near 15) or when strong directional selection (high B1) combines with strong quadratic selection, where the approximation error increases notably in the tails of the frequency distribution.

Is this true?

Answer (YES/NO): NO